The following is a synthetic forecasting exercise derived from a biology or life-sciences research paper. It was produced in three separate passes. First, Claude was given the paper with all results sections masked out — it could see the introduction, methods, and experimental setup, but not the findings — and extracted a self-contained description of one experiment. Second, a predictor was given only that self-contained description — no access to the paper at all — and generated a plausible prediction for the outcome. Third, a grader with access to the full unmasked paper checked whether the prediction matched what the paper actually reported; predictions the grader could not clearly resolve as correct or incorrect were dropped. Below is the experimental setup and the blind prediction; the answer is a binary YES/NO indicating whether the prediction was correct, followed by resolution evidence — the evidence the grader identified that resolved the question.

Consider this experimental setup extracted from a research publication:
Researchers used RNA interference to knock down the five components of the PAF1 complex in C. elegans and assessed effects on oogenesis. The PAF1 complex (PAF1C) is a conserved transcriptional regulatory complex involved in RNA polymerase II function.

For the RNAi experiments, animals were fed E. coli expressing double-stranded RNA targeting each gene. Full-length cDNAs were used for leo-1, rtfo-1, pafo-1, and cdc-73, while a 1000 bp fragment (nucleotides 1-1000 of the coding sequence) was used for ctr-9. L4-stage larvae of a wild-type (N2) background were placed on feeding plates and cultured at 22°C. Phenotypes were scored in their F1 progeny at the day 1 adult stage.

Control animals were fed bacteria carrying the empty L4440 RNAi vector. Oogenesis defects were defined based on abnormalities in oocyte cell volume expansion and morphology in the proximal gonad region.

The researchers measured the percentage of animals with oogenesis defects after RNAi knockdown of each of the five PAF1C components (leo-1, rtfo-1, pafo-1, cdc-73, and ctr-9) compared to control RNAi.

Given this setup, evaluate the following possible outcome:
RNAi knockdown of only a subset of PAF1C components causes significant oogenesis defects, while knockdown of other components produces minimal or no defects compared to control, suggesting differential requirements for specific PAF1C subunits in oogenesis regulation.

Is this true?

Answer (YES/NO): NO